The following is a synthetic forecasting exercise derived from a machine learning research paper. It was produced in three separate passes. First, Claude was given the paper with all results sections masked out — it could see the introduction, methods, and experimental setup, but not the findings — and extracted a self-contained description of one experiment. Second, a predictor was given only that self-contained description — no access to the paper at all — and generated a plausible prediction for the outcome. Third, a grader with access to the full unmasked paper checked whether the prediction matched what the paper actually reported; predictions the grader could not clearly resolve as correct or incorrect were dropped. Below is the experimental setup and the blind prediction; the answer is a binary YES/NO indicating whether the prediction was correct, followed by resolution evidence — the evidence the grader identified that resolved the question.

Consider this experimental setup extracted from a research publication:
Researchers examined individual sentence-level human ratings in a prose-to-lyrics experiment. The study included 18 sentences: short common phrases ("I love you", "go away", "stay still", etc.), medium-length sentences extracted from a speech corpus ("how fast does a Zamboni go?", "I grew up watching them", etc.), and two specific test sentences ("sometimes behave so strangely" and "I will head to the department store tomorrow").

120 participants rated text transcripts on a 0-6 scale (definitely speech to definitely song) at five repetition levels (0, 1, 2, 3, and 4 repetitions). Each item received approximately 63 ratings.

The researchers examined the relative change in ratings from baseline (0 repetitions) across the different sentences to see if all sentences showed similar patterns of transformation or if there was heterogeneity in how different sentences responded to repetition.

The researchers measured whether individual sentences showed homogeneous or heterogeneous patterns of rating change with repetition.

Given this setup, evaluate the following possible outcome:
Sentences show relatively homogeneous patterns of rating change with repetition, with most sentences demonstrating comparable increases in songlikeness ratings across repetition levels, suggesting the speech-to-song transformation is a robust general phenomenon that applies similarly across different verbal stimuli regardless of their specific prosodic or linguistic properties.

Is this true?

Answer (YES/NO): NO